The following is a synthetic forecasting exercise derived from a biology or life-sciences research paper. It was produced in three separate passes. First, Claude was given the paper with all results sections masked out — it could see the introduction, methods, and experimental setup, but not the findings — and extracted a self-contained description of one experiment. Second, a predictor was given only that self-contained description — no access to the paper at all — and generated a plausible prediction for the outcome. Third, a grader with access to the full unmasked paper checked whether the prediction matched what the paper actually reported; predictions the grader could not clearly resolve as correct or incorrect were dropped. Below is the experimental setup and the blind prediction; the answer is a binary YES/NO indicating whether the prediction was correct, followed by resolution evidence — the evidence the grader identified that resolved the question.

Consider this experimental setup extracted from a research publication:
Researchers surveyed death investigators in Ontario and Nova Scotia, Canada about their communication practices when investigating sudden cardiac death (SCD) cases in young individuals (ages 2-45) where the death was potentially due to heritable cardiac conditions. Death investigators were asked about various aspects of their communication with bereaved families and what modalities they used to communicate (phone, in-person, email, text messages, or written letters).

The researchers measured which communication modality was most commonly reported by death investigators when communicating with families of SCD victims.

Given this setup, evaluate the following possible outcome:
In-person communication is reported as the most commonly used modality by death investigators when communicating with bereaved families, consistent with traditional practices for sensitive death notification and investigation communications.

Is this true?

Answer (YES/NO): NO